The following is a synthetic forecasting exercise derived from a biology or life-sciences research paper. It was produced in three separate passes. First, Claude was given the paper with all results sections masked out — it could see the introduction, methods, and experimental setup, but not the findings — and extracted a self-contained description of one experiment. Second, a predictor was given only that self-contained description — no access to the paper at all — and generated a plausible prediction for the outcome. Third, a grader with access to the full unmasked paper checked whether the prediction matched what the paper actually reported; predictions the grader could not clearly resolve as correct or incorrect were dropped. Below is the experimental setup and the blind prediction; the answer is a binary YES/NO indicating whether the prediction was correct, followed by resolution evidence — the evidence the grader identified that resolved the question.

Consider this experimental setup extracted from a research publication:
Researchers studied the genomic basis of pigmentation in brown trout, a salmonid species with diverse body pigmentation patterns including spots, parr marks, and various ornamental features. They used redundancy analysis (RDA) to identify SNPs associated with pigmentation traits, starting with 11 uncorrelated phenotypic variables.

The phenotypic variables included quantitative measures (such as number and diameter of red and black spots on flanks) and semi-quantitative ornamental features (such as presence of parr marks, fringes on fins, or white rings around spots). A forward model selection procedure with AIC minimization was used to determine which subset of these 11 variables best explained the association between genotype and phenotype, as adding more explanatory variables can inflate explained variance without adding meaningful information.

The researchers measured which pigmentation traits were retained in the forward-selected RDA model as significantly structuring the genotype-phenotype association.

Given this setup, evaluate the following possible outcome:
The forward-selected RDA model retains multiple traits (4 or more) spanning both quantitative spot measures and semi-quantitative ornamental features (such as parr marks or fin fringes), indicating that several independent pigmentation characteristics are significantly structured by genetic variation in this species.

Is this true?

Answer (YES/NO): YES